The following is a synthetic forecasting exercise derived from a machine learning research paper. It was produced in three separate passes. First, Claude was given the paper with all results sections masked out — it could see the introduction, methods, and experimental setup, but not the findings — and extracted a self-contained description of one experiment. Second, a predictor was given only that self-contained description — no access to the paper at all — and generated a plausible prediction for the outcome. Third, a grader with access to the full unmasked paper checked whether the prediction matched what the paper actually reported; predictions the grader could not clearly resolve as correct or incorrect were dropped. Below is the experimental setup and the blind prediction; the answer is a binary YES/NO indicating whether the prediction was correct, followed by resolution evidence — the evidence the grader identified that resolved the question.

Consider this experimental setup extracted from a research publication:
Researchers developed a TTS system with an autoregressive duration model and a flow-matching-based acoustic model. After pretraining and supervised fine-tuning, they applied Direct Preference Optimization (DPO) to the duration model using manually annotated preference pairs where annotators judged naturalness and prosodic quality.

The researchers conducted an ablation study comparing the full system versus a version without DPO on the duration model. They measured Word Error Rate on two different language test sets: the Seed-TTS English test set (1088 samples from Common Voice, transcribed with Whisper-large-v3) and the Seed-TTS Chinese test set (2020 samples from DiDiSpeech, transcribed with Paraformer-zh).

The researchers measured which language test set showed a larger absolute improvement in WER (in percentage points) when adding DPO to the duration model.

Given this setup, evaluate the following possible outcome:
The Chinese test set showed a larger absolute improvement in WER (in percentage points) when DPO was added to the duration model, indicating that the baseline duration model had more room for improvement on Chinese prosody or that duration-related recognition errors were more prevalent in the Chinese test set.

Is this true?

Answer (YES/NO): YES